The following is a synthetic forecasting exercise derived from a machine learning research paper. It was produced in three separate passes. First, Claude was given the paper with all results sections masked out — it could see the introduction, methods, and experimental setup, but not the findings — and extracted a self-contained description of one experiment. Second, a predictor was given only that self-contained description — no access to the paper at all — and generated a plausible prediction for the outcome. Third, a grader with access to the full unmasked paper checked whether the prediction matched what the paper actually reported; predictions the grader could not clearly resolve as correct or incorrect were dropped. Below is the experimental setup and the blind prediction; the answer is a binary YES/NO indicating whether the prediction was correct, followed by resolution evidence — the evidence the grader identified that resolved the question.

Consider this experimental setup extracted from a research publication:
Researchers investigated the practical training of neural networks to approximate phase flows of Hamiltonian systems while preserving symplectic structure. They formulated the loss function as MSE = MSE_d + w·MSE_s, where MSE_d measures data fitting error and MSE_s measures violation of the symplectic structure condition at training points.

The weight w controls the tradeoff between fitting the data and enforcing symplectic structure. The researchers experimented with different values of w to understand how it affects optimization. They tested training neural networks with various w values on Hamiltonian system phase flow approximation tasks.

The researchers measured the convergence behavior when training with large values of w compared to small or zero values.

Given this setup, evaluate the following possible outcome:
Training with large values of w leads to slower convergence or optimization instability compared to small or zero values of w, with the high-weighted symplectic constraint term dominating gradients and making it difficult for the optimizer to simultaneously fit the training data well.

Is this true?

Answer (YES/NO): YES